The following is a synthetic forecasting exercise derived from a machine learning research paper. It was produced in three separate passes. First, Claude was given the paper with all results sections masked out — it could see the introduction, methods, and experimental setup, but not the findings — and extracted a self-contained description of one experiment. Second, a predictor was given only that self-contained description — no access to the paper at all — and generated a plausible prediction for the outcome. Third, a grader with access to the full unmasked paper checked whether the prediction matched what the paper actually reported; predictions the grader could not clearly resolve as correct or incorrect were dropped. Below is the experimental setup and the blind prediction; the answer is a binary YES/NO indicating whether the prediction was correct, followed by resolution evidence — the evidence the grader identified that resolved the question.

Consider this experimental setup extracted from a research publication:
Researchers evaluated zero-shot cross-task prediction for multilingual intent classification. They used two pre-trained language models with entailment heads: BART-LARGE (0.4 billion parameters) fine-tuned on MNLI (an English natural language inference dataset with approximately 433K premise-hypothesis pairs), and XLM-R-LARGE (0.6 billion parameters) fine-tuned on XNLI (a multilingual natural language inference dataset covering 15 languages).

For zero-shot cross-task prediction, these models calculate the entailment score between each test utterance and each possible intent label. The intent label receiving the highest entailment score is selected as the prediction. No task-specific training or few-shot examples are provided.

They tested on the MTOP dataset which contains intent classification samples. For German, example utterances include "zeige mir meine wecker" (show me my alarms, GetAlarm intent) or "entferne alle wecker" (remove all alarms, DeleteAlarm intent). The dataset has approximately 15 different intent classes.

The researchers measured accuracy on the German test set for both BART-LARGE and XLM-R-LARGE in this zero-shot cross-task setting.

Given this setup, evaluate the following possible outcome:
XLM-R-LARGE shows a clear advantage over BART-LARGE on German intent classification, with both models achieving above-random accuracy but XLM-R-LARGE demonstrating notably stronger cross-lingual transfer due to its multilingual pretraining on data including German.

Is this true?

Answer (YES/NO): YES